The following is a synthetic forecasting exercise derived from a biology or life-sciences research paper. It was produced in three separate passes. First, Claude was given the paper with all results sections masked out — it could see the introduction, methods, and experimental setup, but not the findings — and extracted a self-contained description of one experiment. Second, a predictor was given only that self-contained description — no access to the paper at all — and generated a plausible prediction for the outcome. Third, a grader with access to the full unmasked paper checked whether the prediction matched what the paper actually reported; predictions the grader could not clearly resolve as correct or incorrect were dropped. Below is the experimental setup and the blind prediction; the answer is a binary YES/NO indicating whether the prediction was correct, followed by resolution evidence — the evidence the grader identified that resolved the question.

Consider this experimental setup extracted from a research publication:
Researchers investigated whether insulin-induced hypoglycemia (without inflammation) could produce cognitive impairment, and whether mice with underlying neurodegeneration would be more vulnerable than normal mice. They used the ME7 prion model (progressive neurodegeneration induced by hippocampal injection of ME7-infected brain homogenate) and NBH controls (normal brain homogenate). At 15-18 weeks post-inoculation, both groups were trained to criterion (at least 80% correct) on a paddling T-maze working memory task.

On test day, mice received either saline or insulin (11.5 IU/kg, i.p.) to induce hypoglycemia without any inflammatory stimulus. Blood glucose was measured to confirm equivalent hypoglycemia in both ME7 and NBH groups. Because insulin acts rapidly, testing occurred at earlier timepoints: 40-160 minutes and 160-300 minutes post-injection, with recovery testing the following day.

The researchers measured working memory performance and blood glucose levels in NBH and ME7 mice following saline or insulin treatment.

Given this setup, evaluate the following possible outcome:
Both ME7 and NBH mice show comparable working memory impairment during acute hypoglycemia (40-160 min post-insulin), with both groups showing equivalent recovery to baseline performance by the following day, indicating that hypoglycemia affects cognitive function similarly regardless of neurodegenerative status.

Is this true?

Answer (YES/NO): NO